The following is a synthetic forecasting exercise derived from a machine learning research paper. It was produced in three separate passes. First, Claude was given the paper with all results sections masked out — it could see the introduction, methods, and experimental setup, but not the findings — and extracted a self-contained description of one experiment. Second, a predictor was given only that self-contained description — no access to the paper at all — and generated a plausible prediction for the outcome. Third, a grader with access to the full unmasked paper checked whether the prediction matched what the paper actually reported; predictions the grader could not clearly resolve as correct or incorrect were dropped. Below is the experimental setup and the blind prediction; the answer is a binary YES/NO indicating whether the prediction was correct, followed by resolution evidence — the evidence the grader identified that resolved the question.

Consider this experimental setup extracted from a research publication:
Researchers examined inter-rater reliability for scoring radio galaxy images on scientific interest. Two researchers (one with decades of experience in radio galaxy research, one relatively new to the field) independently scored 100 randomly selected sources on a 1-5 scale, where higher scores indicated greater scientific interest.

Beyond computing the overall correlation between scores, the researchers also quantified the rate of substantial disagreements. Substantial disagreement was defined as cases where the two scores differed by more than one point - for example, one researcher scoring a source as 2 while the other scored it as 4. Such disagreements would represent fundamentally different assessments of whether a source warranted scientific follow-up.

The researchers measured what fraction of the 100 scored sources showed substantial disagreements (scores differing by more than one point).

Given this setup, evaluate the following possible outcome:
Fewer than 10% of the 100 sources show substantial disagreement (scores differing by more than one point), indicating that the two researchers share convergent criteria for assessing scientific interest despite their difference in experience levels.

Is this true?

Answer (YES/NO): NO